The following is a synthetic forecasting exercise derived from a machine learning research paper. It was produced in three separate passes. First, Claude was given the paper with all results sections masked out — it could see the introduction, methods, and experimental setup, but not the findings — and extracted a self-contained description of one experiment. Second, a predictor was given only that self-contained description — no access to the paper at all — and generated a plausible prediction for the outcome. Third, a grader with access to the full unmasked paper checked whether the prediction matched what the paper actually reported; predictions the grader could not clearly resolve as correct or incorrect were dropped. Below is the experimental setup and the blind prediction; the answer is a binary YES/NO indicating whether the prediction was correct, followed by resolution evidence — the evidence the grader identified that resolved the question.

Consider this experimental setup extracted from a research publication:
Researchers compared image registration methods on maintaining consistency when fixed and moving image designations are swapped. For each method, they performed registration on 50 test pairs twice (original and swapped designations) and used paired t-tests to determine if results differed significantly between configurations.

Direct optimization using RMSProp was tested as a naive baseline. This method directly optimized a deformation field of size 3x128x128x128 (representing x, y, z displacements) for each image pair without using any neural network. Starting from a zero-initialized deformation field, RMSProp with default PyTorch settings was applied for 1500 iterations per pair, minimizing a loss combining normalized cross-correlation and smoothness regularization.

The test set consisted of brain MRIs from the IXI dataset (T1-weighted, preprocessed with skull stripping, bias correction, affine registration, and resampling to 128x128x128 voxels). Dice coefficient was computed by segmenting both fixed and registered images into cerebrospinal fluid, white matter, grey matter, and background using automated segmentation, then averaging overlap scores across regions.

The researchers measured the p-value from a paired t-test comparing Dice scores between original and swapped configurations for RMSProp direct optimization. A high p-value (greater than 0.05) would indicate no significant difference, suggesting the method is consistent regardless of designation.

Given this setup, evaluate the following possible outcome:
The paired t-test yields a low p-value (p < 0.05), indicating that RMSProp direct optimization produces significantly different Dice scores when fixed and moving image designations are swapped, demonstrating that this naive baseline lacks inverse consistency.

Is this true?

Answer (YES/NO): YES